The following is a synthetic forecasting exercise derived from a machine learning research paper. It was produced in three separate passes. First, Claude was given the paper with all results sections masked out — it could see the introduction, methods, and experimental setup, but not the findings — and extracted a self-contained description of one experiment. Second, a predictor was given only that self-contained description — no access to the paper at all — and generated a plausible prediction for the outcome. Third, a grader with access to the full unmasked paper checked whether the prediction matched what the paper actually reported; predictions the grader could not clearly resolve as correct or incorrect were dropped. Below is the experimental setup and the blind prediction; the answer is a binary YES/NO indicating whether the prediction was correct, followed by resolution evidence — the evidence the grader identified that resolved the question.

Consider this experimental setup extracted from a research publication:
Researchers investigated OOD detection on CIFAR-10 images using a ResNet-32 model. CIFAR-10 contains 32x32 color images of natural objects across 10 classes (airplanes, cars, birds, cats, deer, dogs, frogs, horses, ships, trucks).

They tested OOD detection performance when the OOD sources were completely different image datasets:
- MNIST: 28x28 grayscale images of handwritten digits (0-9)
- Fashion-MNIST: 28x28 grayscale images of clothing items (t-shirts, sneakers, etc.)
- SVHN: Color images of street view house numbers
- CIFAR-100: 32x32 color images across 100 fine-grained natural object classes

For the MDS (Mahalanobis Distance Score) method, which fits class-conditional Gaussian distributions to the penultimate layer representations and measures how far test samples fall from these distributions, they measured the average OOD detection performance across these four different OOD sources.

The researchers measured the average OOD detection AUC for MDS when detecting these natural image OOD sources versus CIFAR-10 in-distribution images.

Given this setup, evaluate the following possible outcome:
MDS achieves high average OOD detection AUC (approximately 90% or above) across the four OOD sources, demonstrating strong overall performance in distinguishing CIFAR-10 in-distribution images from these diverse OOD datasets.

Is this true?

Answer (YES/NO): NO